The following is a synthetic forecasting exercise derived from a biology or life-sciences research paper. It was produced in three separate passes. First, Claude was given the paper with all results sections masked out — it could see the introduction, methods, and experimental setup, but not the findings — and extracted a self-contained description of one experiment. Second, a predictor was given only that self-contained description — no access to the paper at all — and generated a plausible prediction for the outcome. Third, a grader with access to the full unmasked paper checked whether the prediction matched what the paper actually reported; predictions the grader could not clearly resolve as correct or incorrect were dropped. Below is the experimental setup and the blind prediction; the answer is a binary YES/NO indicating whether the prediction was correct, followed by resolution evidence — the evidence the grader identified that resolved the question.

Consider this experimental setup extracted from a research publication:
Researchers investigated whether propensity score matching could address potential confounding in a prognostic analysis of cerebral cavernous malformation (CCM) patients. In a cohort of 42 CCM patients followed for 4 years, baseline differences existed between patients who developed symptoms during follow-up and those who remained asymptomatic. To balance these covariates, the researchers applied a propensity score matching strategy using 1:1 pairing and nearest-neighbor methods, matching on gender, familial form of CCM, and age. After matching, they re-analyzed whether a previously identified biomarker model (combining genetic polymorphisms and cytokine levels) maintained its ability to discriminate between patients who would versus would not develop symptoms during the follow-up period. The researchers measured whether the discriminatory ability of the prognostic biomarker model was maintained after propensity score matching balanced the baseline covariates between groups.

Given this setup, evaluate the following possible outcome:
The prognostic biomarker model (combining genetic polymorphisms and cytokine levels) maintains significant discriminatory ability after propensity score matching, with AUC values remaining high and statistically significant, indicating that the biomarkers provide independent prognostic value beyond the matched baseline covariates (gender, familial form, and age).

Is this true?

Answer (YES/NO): NO